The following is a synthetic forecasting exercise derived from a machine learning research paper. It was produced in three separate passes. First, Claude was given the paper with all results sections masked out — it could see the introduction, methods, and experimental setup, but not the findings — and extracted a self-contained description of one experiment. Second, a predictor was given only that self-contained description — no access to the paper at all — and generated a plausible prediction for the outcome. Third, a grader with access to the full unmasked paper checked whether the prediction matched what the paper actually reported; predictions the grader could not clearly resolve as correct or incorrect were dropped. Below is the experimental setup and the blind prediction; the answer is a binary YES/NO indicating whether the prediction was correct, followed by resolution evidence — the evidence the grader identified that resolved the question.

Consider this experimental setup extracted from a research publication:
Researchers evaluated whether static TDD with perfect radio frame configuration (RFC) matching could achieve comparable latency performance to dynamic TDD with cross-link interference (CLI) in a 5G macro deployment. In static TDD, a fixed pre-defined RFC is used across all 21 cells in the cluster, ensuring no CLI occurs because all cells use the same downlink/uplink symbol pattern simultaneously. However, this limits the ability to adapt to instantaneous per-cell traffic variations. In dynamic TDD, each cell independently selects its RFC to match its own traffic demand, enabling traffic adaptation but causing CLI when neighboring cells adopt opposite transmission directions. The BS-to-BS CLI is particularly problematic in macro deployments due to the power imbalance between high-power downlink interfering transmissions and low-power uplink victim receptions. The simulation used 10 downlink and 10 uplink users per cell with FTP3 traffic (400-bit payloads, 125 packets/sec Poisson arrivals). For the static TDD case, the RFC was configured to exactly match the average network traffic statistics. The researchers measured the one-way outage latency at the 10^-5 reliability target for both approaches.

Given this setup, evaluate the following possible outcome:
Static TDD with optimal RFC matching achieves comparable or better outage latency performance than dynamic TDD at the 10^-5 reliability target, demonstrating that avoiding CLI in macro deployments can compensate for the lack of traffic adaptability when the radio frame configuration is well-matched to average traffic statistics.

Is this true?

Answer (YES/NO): YES